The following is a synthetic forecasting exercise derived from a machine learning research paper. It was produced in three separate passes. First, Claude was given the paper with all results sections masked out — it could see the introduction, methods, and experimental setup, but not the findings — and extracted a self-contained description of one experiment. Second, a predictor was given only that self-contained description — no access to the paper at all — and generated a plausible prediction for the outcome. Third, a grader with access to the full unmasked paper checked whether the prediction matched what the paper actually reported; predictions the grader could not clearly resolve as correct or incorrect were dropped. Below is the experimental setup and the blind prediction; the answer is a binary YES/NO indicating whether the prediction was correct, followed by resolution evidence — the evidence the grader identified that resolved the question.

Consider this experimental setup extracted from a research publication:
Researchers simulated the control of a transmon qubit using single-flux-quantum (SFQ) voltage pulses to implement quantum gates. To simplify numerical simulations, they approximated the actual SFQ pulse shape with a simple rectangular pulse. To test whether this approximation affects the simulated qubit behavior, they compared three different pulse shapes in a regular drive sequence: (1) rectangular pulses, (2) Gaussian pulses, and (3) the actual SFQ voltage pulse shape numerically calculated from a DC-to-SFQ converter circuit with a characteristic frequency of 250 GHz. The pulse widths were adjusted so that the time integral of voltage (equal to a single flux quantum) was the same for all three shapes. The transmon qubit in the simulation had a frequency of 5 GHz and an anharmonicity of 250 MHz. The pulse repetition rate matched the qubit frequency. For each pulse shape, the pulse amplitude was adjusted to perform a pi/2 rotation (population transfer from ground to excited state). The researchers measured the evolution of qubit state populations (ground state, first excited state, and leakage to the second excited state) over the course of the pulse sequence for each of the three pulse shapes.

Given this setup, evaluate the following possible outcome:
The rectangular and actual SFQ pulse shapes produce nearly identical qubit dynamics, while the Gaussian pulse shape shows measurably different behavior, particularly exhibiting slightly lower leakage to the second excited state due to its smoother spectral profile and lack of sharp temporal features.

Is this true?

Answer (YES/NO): NO